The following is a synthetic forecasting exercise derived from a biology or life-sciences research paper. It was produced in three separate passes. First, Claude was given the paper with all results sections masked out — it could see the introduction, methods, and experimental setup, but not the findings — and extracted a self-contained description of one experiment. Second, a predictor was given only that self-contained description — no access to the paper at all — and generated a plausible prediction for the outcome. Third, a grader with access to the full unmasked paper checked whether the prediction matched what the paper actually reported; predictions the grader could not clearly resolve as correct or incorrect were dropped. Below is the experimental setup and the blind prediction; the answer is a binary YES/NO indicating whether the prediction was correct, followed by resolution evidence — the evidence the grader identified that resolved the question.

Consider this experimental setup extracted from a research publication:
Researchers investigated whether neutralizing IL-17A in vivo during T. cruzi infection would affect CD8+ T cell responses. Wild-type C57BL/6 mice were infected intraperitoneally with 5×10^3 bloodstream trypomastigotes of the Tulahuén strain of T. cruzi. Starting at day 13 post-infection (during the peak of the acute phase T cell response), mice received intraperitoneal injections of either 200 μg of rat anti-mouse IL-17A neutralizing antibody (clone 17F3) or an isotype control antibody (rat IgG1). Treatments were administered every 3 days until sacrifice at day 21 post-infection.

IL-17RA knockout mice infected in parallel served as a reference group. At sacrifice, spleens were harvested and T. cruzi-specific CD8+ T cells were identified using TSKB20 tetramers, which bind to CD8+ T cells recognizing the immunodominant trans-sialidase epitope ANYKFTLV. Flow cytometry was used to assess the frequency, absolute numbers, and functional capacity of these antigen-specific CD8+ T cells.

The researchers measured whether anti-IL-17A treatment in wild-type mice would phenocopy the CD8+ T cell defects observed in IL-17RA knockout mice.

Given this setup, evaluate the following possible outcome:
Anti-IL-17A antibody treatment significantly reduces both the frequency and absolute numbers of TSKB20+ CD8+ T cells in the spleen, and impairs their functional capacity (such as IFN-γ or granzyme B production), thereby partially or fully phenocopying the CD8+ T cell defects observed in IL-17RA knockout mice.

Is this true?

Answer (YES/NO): NO